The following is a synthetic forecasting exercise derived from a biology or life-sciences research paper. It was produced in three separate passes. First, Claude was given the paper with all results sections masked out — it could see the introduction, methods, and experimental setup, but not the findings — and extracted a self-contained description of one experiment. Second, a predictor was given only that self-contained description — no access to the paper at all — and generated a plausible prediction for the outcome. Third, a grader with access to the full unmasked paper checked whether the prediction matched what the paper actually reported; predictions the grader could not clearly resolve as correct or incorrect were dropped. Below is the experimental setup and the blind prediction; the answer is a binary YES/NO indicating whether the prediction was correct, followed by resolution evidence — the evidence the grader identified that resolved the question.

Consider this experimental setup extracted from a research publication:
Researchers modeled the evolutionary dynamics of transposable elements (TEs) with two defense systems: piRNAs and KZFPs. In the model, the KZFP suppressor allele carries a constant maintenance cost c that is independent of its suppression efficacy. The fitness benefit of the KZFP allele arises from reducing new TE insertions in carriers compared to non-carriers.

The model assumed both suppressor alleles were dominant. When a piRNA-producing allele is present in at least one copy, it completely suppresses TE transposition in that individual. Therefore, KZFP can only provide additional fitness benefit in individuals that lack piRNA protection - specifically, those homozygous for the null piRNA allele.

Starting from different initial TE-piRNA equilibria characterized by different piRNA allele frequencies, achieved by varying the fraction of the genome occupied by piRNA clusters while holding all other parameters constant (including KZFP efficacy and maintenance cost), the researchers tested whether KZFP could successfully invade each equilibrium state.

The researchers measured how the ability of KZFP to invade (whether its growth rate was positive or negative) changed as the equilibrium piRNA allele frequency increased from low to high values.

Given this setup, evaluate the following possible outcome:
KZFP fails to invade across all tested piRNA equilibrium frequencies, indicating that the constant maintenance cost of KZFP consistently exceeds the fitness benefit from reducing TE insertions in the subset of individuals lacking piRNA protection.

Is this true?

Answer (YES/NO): NO